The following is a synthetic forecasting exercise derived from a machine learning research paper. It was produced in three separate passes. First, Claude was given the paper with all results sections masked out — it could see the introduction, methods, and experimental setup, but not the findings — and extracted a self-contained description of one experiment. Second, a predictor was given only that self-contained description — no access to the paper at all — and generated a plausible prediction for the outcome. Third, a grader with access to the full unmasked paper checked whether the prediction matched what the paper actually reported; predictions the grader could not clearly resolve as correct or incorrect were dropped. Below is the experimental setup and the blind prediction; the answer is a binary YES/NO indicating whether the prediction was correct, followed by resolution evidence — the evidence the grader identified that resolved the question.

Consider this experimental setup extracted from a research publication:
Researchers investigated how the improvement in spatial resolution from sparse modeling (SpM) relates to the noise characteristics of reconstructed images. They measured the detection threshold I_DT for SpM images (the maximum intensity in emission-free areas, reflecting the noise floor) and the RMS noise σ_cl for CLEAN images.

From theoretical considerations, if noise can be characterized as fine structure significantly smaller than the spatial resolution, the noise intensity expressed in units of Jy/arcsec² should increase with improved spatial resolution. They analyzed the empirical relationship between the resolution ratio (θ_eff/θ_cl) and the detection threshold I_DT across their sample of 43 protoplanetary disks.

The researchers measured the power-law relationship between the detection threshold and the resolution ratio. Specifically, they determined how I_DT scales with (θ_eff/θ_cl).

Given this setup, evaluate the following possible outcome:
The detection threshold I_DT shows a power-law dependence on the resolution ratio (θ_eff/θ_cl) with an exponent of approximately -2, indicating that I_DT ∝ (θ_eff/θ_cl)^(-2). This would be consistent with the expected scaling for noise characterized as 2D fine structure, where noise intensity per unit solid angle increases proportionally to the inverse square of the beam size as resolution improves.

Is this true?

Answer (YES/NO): NO